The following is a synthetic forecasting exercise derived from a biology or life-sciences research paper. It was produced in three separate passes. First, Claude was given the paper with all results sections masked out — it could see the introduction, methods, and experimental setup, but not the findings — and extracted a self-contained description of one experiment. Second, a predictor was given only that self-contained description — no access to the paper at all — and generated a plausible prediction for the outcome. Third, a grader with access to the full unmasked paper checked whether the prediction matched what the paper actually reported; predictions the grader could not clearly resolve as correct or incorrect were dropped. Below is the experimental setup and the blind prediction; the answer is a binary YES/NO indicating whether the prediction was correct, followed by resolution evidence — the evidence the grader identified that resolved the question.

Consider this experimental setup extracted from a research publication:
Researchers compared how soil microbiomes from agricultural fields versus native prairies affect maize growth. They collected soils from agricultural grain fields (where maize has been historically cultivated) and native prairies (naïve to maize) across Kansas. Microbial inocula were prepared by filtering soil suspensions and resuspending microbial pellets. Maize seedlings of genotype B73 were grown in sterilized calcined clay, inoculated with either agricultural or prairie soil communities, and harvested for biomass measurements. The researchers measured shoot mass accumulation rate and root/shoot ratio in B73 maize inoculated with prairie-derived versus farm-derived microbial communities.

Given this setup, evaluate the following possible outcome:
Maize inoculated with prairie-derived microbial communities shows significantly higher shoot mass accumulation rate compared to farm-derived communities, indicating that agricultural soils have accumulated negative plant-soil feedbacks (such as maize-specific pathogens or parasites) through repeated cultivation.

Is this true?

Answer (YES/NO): YES